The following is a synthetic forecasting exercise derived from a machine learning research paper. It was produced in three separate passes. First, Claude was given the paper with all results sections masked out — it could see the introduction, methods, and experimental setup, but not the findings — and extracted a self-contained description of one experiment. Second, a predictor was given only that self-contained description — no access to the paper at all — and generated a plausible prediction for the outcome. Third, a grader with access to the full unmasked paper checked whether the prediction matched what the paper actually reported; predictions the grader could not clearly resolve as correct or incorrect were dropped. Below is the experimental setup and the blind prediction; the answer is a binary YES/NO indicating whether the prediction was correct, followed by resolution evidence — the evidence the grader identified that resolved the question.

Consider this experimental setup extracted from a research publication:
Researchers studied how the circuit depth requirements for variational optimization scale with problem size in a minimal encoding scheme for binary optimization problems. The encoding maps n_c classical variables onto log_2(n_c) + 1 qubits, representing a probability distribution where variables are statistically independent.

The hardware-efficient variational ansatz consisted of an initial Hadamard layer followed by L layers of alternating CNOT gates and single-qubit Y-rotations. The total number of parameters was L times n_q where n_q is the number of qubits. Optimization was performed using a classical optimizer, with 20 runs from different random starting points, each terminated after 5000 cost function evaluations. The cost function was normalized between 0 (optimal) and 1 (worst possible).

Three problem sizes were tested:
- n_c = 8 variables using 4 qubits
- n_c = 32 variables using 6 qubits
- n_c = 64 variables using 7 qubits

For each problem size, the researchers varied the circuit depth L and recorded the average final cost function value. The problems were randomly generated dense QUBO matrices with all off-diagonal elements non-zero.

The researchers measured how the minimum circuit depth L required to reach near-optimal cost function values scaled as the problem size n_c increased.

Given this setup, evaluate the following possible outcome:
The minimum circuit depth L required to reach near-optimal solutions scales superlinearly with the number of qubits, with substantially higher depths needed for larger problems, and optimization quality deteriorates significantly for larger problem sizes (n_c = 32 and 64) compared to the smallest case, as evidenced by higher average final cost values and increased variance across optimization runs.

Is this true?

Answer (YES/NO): NO